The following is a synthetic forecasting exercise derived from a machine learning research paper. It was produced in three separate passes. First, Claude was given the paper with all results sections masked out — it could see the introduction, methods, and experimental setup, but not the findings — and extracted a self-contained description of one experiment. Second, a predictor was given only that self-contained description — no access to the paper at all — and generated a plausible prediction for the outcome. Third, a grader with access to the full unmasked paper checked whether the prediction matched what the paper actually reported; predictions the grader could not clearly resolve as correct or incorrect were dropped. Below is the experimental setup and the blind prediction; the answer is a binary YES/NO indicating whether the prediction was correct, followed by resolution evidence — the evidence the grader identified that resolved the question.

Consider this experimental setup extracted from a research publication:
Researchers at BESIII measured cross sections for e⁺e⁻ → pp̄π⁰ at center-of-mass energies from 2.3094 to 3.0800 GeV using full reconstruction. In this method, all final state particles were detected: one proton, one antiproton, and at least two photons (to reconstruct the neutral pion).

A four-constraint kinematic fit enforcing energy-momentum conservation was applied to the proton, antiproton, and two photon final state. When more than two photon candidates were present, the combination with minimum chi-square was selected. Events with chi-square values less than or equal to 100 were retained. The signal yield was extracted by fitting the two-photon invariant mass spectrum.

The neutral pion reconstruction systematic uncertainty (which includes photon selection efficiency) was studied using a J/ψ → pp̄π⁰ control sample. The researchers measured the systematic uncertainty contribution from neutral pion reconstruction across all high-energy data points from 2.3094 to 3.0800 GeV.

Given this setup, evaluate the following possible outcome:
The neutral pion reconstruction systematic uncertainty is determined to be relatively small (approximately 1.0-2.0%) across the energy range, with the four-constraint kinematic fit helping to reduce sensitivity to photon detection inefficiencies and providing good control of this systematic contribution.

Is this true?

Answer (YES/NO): NO